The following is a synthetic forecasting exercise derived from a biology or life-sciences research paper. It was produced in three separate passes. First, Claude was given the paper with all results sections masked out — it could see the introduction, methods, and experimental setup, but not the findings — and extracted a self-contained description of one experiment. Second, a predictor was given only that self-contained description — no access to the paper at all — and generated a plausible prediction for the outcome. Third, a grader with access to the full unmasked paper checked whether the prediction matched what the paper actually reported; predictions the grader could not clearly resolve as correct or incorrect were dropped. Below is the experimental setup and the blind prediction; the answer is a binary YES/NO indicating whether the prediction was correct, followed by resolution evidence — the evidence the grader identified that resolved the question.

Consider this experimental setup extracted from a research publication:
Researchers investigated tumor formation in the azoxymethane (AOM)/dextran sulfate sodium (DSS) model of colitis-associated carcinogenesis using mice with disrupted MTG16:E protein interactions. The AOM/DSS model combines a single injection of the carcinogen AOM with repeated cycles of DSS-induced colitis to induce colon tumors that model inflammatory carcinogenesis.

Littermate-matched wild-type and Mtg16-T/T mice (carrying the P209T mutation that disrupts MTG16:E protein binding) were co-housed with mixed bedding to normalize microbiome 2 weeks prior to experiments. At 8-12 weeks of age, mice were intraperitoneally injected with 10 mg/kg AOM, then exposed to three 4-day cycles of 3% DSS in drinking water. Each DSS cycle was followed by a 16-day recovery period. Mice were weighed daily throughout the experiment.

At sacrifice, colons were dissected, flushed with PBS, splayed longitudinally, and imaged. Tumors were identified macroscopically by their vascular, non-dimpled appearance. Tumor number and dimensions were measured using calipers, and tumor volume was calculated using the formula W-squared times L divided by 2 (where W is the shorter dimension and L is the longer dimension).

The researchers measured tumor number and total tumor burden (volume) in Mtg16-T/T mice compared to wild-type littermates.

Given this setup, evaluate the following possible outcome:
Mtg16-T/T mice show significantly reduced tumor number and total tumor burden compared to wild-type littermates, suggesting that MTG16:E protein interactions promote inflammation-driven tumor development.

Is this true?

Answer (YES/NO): NO